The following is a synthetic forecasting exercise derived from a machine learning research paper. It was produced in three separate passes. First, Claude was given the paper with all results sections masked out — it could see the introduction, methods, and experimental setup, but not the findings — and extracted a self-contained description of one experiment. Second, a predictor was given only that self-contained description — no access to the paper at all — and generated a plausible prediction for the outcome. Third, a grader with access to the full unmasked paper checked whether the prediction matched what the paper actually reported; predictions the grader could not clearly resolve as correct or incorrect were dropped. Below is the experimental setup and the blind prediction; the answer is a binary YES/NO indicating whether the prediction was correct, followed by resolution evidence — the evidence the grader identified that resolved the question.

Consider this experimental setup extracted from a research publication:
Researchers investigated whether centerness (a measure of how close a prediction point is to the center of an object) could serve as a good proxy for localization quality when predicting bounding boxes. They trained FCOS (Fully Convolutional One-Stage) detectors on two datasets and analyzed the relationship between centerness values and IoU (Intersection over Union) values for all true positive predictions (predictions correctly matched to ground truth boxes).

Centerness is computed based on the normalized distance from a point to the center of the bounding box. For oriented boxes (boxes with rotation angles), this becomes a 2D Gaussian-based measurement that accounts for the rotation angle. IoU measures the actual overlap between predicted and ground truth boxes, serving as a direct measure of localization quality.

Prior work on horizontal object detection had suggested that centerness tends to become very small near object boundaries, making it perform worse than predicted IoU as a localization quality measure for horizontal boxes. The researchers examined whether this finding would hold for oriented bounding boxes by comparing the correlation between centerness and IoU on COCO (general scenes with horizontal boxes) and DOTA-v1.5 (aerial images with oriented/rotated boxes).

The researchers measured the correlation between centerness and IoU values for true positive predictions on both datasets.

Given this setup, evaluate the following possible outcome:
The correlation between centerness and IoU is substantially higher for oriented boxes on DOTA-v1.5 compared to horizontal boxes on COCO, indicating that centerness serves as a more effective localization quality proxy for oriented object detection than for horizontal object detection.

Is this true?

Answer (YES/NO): YES